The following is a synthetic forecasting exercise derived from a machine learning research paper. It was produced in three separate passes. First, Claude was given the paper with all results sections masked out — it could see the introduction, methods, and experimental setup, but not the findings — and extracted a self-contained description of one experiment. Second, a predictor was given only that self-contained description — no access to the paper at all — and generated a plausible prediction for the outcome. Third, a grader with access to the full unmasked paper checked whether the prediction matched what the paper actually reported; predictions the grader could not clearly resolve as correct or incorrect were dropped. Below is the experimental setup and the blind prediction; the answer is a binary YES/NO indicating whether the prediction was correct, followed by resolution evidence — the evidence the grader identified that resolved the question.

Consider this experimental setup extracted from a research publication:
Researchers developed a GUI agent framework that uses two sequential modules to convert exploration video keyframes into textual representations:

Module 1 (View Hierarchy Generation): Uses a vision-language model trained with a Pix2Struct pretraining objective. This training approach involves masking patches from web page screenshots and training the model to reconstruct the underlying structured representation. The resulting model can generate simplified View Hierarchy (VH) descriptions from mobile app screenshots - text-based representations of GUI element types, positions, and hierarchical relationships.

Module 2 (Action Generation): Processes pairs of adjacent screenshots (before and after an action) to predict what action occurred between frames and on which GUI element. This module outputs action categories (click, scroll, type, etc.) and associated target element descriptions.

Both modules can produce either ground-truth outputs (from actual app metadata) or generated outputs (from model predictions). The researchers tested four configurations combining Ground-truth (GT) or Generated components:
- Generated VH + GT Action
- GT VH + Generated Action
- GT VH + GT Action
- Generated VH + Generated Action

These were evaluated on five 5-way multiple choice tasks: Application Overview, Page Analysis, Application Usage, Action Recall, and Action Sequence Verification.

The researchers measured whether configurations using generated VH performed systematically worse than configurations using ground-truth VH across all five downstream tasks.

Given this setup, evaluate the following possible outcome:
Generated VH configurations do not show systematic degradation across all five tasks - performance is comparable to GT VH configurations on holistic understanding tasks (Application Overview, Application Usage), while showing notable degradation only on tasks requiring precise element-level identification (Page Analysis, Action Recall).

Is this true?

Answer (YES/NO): NO